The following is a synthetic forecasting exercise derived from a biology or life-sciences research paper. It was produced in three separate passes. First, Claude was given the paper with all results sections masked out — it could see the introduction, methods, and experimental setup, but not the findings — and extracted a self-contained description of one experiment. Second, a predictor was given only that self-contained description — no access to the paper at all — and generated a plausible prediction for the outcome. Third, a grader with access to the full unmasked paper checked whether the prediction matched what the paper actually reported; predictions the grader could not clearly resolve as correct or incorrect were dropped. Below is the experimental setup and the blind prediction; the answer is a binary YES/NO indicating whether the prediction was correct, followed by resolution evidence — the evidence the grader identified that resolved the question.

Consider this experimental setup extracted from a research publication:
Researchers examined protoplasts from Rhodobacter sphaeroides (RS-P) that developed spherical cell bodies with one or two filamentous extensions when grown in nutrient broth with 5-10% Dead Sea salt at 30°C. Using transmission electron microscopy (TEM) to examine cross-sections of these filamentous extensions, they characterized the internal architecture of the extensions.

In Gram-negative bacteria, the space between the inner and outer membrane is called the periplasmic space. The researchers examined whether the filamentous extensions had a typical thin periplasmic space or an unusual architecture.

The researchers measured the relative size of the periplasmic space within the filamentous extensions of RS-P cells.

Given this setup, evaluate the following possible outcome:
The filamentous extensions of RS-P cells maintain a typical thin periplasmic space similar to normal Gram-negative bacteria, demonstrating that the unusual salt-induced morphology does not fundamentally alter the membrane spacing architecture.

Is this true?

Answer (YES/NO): NO